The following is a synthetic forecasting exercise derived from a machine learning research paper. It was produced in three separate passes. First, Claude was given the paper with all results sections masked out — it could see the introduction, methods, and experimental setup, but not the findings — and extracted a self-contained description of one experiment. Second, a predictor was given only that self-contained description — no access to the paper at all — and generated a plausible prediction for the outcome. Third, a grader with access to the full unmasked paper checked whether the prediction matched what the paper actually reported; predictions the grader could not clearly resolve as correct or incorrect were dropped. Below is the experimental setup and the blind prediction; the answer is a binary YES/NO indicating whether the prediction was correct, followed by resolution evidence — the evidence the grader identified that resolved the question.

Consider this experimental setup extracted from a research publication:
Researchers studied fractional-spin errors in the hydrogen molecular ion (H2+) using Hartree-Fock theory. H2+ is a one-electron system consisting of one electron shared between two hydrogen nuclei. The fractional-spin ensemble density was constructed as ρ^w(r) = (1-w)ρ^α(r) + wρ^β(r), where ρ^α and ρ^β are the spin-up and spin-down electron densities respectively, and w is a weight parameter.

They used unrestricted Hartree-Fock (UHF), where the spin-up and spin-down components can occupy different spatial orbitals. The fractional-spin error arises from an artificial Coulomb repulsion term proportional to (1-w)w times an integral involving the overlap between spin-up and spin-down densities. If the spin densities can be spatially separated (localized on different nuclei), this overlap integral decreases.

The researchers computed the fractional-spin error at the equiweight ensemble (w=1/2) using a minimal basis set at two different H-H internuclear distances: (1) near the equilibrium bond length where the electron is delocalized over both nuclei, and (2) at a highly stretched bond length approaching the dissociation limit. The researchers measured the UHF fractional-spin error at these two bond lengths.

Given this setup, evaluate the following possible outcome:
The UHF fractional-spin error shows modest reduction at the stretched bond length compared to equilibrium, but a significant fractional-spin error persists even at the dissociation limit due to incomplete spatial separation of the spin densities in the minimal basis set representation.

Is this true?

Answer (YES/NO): NO